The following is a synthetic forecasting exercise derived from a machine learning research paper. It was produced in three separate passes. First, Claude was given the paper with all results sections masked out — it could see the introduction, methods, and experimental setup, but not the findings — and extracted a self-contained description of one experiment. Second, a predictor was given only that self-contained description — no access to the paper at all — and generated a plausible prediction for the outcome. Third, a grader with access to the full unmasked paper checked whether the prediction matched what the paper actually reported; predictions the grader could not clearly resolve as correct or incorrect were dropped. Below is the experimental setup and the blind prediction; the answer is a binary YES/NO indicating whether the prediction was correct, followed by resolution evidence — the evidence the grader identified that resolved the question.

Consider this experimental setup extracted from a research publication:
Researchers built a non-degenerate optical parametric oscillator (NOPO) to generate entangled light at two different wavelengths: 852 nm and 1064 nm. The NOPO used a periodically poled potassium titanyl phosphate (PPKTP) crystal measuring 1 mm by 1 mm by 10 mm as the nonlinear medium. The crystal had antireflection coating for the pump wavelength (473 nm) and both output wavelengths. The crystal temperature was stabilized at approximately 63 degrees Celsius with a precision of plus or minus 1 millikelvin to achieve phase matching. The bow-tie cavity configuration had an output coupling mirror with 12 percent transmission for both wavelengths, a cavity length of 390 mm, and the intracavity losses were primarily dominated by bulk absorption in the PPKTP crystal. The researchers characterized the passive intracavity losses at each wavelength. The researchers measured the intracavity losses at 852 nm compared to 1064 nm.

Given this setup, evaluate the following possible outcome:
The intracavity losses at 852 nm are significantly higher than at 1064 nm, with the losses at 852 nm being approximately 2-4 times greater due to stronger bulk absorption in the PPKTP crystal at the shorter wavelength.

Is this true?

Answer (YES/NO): NO